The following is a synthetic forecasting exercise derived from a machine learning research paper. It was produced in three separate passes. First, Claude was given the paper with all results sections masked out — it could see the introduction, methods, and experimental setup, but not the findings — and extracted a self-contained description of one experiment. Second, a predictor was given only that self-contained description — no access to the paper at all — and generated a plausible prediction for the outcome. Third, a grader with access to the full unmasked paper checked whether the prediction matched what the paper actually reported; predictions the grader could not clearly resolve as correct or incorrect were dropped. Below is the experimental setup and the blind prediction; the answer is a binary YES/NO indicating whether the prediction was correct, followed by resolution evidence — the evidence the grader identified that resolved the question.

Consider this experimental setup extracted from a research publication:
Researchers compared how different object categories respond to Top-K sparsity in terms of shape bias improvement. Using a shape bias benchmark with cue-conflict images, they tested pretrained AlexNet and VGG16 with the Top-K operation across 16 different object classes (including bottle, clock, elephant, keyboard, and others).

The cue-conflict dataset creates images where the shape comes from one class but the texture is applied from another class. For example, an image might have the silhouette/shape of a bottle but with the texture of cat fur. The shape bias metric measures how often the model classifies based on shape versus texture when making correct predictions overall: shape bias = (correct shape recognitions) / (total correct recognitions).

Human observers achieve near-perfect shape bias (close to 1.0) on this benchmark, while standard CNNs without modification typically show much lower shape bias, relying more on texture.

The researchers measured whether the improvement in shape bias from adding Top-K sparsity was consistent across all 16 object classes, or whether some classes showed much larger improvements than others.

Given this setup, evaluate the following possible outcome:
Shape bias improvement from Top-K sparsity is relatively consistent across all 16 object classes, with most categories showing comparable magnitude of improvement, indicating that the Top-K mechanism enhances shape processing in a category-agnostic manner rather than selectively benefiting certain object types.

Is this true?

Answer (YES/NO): NO